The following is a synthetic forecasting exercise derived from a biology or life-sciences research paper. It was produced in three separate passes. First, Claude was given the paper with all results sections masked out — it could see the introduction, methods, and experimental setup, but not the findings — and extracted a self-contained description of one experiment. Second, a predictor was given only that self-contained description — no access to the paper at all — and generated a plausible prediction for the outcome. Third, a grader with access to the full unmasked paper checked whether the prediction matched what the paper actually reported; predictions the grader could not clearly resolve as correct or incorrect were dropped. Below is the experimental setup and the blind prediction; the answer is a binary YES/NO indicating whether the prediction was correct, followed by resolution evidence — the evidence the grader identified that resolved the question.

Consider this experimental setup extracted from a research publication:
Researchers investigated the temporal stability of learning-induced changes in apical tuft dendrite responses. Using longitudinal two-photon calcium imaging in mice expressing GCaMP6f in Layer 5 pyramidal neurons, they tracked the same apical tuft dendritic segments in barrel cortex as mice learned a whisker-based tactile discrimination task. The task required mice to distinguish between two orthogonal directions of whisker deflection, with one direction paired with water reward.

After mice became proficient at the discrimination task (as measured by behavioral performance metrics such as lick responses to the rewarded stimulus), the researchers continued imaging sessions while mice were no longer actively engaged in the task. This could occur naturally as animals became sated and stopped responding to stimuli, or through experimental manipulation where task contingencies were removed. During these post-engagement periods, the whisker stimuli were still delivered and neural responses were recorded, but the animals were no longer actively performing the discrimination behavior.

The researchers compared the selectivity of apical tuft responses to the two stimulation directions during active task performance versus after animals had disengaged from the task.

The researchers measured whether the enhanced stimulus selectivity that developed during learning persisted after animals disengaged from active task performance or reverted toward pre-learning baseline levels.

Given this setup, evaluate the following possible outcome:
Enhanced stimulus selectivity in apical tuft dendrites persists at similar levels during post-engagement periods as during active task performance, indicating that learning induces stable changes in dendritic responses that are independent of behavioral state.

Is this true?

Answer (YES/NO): YES